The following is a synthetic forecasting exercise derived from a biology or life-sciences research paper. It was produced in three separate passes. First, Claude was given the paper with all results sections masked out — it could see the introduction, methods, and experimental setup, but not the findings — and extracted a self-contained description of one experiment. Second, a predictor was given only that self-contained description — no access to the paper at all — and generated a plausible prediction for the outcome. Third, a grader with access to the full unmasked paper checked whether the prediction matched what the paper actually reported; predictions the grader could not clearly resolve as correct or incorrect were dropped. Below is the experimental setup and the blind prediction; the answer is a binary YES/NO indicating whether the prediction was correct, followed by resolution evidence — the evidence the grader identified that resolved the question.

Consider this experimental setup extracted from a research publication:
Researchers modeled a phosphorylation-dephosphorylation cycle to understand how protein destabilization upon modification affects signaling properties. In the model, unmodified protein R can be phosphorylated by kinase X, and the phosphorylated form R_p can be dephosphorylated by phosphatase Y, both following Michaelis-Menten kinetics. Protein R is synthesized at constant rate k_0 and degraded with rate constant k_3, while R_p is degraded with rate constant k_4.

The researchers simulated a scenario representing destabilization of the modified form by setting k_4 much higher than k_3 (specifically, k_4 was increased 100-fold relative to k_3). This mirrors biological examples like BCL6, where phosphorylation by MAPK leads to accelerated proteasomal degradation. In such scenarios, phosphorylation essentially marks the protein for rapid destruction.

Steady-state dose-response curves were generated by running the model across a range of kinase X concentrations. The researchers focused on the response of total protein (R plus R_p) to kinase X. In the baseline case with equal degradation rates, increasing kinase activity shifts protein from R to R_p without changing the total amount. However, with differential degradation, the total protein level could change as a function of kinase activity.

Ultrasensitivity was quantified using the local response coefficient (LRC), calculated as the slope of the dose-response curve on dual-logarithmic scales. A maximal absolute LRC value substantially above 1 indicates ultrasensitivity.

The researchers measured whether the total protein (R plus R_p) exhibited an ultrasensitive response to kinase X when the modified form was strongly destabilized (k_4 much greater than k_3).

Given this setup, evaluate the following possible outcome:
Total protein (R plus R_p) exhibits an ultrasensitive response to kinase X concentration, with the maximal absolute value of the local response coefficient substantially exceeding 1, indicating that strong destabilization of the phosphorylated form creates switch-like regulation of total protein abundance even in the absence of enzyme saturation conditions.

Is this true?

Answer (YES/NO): NO